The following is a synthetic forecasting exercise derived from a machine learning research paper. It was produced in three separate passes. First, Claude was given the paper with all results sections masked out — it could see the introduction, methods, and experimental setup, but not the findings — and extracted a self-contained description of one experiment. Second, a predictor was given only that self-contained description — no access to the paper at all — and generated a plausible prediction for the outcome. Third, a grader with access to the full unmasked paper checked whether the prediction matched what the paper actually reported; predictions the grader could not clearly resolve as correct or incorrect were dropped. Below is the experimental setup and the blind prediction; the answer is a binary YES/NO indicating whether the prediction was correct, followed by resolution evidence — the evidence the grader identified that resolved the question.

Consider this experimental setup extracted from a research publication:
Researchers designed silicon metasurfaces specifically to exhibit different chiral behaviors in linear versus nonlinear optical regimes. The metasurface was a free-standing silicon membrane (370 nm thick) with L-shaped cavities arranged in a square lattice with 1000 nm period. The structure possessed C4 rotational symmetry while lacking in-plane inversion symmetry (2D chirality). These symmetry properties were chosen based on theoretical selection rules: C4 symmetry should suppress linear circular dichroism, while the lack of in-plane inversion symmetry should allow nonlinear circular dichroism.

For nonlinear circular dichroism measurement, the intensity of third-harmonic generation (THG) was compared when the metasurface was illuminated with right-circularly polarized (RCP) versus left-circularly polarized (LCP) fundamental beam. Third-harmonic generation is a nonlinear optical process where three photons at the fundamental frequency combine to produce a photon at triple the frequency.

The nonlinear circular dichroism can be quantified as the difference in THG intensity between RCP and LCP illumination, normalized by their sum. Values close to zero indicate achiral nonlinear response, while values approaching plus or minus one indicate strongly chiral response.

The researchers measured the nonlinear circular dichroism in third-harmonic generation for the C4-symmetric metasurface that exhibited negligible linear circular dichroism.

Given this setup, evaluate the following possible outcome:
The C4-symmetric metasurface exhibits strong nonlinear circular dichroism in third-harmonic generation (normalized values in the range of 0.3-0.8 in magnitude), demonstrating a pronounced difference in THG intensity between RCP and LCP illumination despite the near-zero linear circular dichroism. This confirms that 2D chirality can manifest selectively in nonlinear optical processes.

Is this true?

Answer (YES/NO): YES